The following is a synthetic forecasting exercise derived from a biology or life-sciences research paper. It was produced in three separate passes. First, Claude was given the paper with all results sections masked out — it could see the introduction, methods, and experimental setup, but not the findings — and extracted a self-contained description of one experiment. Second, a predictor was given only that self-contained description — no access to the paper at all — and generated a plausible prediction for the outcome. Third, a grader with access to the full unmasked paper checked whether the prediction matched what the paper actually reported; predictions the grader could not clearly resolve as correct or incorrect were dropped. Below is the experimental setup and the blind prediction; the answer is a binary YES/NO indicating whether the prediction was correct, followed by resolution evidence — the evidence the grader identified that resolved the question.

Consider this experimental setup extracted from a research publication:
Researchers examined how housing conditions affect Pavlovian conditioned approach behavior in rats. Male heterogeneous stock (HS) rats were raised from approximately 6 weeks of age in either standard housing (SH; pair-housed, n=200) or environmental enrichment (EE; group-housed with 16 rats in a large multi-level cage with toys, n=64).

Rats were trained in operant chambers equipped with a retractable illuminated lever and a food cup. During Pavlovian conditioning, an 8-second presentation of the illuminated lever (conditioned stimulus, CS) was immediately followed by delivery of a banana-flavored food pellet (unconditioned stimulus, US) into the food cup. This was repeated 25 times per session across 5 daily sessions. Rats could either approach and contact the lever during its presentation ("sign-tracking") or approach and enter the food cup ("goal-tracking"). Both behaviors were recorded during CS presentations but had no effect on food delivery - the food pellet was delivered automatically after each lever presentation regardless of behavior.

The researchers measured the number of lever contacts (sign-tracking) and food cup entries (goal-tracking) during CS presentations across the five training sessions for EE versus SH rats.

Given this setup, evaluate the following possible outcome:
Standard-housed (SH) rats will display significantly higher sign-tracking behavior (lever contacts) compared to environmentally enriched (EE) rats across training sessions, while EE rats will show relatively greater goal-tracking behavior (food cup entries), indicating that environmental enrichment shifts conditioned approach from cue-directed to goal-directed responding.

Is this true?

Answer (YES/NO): NO